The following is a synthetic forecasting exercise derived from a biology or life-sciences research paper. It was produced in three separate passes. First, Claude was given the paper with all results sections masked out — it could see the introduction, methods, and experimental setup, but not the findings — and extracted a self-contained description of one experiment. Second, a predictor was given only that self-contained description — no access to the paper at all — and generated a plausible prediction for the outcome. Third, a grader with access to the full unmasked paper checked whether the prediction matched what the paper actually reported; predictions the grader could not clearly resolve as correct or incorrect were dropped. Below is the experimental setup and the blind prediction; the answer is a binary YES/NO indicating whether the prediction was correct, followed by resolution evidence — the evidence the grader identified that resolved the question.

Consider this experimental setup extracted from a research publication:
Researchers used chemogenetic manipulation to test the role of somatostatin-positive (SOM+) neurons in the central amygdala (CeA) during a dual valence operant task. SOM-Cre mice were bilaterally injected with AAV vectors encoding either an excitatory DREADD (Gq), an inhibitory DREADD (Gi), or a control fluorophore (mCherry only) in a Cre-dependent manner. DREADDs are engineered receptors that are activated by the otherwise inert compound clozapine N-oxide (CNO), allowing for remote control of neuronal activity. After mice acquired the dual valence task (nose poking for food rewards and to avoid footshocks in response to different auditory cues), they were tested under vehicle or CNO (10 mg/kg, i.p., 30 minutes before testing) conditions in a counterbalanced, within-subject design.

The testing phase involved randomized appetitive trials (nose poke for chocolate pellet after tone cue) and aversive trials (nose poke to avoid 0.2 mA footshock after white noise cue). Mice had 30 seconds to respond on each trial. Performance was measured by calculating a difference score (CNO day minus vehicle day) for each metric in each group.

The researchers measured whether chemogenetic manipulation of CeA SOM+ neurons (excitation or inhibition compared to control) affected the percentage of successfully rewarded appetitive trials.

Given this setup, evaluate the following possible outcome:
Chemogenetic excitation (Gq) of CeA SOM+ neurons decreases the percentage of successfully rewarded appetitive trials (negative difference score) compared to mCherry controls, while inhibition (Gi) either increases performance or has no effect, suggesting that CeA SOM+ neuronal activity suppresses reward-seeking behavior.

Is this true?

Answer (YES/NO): NO